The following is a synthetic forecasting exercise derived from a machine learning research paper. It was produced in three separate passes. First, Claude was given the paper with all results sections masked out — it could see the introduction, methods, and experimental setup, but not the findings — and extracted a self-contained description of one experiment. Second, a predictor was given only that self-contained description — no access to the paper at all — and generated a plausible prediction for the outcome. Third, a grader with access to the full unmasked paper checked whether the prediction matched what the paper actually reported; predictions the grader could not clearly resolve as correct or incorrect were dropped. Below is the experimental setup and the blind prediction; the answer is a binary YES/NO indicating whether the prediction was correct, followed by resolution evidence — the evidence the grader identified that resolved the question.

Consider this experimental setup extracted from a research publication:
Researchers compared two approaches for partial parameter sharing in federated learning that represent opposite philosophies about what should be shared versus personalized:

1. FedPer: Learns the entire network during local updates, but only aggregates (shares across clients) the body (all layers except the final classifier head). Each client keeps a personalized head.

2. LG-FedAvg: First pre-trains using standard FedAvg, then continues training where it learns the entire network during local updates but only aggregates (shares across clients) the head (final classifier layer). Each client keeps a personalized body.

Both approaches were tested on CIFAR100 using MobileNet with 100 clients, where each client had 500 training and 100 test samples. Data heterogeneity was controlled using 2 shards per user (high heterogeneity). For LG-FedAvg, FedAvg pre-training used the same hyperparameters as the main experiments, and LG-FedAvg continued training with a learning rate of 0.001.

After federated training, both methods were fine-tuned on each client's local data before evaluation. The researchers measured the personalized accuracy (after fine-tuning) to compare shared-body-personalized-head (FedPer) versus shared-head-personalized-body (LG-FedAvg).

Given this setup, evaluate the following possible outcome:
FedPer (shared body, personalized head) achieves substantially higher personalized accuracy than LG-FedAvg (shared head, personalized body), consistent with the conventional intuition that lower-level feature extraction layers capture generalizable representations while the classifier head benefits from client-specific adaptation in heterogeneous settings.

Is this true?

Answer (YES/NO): NO